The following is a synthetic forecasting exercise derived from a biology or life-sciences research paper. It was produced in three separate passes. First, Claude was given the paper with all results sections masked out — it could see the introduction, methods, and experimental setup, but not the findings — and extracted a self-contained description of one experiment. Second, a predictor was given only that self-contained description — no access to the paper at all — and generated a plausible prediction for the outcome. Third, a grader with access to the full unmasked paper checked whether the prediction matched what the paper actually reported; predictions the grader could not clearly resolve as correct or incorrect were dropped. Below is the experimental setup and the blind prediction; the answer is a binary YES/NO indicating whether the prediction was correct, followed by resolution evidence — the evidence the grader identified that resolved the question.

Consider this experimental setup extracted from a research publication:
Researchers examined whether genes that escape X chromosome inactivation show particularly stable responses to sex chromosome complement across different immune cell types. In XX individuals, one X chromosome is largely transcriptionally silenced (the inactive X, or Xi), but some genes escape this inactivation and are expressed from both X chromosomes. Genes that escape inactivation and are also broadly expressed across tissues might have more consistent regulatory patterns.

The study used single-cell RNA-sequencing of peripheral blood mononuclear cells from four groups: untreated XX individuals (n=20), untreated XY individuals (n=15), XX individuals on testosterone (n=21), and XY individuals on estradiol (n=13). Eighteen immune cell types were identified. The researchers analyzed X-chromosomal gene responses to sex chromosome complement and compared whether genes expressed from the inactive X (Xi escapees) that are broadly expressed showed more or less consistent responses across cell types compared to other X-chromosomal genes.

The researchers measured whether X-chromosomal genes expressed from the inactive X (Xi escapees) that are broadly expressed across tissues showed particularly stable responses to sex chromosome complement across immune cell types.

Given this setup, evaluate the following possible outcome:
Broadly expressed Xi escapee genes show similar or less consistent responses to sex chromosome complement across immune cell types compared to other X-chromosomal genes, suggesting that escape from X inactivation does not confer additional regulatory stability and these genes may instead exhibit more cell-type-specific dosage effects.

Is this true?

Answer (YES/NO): NO